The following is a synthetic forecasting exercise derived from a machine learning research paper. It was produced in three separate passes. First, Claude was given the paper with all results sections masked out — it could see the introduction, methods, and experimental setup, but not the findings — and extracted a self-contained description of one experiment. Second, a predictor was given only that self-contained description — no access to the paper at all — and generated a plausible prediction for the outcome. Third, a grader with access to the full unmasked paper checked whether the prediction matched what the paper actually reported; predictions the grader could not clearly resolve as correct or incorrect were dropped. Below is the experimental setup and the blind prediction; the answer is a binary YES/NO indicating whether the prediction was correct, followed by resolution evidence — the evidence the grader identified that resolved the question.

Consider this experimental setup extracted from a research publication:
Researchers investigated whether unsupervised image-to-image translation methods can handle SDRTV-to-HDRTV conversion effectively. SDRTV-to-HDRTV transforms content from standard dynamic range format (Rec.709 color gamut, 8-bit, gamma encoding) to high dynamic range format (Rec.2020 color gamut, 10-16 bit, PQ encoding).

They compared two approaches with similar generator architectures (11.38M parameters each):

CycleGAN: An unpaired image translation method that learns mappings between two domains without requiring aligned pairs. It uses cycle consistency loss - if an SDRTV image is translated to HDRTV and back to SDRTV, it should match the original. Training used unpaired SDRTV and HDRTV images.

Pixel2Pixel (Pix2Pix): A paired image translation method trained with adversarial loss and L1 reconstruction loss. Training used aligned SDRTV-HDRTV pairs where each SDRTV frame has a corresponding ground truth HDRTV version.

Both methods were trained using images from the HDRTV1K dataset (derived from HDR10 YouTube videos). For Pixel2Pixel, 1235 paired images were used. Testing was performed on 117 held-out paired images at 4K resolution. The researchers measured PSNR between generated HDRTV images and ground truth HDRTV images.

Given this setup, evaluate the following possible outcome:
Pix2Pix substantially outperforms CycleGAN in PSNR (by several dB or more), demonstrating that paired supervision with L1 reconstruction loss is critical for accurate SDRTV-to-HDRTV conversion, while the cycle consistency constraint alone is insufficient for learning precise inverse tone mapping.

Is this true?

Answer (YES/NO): YES